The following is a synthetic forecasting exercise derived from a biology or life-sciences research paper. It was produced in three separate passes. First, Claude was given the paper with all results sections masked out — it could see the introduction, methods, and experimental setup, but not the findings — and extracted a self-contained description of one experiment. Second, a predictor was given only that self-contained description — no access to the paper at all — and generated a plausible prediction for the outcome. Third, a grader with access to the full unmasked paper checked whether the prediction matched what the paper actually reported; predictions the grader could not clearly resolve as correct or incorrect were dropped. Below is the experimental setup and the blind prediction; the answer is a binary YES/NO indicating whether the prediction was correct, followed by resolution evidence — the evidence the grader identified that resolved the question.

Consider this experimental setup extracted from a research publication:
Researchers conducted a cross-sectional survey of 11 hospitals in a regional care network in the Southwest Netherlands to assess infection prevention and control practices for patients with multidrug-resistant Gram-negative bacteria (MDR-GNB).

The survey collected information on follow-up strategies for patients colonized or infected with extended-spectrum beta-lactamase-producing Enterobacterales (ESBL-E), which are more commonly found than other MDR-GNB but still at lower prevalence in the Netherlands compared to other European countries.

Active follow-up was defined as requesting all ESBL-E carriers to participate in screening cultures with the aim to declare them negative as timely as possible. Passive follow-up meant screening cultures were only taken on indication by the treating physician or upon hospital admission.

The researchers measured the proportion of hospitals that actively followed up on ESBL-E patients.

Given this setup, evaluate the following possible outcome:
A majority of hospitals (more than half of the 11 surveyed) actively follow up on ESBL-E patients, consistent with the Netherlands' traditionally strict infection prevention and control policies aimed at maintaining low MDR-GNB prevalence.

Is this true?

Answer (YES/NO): NO